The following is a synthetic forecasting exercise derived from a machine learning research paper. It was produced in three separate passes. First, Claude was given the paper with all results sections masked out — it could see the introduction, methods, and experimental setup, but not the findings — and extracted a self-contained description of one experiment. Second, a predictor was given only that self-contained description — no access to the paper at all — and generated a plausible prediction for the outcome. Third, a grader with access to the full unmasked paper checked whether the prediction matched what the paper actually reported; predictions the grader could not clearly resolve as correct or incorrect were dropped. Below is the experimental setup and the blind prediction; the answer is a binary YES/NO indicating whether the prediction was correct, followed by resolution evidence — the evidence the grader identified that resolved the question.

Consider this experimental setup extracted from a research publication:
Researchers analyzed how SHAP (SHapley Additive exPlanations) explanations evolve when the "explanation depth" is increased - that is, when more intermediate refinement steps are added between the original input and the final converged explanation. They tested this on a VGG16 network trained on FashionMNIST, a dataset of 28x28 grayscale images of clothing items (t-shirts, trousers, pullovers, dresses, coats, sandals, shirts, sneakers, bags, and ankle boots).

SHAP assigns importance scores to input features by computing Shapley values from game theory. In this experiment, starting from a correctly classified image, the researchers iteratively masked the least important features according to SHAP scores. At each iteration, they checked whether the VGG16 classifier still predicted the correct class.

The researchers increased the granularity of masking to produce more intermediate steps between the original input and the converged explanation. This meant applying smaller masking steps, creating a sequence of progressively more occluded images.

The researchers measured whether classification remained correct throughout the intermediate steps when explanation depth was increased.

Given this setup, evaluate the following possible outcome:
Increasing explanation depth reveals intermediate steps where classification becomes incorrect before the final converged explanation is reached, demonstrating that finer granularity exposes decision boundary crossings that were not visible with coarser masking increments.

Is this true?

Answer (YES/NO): YES